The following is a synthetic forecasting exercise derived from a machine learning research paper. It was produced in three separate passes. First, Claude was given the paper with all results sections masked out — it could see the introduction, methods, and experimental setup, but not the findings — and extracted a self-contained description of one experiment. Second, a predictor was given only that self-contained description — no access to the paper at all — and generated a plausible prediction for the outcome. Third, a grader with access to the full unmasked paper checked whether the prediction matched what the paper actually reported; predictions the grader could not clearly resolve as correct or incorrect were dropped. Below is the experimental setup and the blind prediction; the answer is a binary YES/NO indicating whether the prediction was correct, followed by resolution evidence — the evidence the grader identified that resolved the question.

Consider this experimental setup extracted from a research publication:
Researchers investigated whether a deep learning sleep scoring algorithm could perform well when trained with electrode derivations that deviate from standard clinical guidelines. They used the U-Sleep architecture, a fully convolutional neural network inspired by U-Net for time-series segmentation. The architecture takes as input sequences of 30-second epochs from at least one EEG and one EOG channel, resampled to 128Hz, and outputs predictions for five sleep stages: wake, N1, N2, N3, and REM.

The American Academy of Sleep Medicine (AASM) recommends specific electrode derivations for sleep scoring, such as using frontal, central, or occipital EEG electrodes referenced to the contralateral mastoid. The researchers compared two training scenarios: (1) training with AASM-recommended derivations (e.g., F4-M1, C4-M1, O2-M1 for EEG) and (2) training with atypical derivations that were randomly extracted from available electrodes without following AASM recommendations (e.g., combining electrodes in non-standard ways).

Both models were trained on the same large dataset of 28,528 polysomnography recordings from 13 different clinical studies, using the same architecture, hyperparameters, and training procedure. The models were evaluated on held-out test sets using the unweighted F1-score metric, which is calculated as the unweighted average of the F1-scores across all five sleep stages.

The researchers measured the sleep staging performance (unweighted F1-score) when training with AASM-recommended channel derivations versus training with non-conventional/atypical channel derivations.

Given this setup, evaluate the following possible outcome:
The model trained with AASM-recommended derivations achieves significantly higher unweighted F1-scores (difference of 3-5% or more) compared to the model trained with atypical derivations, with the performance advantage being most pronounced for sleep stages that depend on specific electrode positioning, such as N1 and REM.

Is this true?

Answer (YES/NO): NO